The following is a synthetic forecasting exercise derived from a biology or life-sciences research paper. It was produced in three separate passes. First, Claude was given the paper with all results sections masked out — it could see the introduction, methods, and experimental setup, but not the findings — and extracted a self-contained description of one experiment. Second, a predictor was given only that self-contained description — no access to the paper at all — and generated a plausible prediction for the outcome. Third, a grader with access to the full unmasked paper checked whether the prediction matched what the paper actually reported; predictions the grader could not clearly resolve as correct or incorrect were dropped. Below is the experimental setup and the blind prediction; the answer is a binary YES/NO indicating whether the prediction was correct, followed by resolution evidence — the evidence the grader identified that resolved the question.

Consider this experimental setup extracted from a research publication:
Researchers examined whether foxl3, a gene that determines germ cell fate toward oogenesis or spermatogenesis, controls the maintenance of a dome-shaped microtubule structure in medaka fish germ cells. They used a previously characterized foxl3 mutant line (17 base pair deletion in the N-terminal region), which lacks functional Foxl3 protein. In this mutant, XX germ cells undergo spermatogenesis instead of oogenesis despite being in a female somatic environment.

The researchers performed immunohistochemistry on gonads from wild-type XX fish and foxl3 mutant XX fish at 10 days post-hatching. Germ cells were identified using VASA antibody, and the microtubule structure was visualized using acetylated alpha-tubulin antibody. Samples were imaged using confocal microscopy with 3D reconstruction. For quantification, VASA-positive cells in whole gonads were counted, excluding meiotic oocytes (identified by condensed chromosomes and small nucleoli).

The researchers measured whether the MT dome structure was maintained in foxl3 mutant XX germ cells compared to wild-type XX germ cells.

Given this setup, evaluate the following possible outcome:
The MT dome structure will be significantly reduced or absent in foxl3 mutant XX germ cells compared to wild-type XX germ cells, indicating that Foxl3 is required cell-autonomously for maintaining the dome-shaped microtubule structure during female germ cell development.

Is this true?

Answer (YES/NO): NO